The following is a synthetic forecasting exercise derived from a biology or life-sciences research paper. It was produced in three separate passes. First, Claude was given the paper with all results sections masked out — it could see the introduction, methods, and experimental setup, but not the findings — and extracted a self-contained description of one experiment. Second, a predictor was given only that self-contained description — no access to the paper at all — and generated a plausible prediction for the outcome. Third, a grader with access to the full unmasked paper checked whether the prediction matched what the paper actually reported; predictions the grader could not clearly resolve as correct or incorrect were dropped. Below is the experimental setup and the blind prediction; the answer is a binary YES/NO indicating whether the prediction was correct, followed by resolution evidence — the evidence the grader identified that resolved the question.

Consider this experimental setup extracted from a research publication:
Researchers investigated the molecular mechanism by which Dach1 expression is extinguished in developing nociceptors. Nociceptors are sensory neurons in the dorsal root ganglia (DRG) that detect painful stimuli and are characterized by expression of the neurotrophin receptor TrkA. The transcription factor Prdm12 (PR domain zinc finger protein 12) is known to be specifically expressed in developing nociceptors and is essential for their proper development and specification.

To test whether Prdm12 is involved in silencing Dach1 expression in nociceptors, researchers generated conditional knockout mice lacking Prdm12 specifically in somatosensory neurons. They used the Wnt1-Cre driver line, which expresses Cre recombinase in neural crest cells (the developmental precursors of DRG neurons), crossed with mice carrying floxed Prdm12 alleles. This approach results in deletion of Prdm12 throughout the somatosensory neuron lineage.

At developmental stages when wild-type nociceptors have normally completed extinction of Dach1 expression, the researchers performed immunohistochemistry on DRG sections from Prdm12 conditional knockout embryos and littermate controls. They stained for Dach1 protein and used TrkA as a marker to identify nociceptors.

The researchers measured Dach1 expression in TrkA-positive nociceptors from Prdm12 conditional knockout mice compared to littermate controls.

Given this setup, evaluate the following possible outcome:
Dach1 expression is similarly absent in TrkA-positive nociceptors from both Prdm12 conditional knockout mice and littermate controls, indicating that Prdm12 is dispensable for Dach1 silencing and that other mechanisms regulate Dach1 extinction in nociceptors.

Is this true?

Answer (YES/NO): NO